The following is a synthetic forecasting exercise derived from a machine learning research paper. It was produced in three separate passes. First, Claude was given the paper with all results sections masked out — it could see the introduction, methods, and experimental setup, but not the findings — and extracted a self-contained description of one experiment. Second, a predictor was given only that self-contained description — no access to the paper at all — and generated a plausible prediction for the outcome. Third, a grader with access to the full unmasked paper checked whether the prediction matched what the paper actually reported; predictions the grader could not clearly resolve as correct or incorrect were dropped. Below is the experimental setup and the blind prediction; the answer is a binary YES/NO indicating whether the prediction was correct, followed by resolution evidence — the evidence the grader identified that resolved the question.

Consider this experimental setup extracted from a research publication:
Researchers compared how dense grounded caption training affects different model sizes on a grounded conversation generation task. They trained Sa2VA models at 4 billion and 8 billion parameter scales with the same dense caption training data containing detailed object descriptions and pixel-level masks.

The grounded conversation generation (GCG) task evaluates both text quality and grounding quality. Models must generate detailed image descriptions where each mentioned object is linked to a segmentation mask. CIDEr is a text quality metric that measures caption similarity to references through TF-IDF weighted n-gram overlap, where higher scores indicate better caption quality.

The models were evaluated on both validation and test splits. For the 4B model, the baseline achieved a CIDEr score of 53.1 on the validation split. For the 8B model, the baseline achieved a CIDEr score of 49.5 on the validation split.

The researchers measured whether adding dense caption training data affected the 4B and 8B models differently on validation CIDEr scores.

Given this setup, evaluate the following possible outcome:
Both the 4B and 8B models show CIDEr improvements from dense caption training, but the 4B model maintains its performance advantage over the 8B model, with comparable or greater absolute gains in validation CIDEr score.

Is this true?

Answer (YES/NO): NO